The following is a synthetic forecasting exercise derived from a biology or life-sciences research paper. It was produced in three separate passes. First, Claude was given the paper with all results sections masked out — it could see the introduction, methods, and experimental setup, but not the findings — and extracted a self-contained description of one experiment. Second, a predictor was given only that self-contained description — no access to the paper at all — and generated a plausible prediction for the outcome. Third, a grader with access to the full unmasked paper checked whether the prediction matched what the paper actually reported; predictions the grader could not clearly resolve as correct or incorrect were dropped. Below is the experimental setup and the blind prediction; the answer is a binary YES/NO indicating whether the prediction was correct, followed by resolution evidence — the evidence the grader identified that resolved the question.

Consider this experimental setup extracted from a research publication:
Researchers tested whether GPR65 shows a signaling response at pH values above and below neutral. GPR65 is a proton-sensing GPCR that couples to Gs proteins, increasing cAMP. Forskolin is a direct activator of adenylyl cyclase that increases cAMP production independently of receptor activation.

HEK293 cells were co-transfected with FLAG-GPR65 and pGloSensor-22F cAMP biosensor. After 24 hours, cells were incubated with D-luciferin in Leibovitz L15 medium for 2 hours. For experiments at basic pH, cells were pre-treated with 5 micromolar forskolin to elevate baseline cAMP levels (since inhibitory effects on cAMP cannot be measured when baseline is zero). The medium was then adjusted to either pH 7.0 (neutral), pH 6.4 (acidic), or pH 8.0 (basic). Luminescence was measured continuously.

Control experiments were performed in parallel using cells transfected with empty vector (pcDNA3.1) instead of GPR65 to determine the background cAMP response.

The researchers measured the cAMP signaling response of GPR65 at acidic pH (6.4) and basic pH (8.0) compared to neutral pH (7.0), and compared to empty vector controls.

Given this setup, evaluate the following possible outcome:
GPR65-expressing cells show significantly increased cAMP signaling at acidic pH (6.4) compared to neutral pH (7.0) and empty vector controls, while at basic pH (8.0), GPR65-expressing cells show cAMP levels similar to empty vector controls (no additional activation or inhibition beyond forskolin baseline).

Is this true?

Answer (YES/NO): NO